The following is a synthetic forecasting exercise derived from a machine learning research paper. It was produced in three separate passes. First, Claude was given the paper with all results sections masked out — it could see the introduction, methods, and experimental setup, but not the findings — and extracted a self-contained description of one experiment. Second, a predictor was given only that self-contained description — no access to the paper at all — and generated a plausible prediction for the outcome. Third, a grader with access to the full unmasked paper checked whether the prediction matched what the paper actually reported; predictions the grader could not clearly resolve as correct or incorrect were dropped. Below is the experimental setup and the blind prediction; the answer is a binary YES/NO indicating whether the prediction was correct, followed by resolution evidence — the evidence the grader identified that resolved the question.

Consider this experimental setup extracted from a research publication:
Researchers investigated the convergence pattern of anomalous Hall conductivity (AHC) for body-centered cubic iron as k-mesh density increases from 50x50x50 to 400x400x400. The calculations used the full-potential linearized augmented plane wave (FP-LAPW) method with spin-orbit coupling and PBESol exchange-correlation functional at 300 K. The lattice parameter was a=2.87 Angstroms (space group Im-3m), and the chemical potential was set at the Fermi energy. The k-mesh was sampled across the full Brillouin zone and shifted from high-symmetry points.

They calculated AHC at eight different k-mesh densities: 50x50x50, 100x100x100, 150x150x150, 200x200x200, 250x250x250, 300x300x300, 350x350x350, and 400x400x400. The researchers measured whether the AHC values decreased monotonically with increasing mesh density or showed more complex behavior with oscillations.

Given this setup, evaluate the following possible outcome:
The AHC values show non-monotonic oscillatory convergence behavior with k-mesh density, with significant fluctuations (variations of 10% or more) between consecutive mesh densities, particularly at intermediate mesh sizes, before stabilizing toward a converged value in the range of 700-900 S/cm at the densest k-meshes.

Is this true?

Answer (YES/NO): NO